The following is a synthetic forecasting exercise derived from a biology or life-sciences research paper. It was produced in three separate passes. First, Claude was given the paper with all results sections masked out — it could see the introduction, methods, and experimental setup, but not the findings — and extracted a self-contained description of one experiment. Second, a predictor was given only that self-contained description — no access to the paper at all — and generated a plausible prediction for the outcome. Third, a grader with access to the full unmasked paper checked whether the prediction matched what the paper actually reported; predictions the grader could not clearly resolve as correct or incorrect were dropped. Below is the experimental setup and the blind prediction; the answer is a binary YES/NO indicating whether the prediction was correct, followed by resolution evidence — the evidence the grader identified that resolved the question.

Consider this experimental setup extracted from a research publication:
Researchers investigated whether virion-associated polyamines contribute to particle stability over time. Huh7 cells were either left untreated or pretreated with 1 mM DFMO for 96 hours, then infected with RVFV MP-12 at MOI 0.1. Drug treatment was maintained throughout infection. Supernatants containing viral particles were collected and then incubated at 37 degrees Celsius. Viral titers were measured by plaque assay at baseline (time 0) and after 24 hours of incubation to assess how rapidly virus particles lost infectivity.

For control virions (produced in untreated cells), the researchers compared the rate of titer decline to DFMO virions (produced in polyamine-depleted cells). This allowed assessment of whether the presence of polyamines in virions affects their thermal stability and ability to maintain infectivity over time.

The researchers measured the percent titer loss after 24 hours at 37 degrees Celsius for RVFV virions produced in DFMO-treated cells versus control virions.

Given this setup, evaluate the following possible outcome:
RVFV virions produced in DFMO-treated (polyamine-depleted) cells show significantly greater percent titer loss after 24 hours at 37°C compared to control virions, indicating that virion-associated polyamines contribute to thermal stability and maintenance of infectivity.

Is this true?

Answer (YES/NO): YES